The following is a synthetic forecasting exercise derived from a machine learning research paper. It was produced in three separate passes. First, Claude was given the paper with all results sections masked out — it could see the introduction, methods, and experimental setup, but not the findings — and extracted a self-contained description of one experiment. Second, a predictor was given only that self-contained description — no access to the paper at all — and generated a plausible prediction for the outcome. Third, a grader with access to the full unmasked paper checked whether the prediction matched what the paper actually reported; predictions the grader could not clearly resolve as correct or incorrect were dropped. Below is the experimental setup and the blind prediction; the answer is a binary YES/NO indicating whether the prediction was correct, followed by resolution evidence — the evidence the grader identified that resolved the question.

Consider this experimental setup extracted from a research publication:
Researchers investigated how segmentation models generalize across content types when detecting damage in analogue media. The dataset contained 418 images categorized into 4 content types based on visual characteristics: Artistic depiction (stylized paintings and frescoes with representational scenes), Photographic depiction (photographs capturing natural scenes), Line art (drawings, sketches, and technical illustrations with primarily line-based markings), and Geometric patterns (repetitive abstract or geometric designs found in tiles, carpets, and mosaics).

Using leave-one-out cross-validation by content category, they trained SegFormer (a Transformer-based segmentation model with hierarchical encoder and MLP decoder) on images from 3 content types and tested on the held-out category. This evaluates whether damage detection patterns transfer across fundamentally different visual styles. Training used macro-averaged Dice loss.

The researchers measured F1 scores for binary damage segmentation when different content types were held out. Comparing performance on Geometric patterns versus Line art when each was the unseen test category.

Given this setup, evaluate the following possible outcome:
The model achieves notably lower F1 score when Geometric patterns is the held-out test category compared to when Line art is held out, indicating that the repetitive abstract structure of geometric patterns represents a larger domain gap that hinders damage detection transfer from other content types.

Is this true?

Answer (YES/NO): NO